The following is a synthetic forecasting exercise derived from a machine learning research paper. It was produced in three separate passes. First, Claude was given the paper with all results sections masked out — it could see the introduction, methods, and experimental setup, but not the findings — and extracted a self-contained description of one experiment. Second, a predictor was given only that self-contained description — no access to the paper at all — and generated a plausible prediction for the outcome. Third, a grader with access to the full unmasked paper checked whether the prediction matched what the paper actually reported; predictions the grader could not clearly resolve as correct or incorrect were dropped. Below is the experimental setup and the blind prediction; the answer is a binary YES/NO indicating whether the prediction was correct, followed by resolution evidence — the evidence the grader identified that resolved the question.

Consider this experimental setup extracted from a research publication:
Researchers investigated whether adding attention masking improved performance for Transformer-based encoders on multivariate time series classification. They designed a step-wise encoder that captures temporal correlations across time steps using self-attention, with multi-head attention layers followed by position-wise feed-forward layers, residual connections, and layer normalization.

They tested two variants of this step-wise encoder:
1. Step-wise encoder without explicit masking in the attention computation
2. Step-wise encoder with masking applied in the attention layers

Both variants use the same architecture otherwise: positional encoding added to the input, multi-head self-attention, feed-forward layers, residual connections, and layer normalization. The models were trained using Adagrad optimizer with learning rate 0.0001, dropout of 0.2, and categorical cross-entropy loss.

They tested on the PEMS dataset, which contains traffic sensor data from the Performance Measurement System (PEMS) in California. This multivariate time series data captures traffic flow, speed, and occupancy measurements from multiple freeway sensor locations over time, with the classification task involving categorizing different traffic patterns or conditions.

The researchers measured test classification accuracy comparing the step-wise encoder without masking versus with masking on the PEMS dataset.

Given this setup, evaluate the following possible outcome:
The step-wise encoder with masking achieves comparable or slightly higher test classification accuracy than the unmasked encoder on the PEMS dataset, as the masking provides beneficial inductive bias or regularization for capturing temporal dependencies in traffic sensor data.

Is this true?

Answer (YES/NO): NO